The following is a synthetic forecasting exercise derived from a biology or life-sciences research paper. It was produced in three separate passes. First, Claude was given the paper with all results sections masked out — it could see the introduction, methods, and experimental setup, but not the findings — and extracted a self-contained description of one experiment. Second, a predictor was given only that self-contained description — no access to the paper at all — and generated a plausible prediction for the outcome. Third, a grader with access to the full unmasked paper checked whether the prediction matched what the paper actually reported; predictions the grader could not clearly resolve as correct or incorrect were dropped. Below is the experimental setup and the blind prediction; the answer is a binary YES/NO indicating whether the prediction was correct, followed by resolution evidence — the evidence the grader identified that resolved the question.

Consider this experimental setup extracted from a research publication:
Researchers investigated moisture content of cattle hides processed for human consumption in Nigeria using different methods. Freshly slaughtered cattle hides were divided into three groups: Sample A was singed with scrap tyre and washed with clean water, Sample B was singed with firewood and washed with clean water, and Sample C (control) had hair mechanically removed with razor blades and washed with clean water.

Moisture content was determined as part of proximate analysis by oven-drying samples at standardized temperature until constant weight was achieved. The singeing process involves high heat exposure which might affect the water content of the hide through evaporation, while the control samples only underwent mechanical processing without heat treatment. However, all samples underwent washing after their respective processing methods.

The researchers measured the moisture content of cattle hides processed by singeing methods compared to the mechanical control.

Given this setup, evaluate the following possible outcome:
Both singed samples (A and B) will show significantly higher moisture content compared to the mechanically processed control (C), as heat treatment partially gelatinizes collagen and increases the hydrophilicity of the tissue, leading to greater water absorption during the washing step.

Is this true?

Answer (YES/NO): NO